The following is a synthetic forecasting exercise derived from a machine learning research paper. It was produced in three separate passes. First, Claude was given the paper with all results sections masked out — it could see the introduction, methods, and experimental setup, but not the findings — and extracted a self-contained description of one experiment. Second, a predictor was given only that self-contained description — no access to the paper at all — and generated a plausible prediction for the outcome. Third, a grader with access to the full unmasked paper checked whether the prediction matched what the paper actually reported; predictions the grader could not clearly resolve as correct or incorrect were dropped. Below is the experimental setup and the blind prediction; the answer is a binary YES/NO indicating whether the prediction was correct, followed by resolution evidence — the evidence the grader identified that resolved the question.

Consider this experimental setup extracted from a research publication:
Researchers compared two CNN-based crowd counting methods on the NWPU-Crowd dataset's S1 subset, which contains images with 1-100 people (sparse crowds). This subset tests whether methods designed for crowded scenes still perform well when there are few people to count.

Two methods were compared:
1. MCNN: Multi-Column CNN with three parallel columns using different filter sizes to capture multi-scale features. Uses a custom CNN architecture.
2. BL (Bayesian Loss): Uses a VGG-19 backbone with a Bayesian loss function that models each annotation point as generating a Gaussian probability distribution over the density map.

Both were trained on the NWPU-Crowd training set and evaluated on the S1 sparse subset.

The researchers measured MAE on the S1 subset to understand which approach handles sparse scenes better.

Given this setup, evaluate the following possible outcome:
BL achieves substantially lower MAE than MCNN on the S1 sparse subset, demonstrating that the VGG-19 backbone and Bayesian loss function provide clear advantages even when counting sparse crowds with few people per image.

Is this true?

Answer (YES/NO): YES